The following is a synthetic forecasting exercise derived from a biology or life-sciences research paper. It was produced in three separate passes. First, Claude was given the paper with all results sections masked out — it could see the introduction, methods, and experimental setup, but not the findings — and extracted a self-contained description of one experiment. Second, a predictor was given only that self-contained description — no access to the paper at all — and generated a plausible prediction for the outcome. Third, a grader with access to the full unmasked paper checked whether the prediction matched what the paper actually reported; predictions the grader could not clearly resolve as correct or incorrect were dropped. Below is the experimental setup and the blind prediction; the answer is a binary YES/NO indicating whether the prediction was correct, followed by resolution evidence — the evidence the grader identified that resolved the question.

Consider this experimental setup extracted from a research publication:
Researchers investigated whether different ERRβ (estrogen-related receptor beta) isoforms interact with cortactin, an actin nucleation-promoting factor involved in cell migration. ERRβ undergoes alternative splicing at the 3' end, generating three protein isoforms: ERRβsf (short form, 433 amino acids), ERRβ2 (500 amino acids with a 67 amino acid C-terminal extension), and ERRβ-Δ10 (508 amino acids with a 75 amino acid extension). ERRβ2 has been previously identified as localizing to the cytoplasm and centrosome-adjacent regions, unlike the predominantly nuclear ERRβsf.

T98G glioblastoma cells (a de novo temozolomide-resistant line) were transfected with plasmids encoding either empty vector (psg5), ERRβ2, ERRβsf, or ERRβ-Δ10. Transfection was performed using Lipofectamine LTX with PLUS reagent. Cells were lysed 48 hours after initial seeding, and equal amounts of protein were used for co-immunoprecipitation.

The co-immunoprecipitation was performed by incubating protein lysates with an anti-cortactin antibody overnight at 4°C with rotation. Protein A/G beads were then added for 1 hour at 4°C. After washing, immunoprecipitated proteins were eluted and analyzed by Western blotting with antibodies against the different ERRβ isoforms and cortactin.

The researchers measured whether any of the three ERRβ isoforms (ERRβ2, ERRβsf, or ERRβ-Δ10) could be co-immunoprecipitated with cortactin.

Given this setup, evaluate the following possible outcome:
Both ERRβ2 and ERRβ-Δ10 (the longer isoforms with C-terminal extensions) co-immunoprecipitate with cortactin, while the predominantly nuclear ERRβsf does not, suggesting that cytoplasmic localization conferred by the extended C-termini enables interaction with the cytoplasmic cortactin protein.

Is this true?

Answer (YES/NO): NO